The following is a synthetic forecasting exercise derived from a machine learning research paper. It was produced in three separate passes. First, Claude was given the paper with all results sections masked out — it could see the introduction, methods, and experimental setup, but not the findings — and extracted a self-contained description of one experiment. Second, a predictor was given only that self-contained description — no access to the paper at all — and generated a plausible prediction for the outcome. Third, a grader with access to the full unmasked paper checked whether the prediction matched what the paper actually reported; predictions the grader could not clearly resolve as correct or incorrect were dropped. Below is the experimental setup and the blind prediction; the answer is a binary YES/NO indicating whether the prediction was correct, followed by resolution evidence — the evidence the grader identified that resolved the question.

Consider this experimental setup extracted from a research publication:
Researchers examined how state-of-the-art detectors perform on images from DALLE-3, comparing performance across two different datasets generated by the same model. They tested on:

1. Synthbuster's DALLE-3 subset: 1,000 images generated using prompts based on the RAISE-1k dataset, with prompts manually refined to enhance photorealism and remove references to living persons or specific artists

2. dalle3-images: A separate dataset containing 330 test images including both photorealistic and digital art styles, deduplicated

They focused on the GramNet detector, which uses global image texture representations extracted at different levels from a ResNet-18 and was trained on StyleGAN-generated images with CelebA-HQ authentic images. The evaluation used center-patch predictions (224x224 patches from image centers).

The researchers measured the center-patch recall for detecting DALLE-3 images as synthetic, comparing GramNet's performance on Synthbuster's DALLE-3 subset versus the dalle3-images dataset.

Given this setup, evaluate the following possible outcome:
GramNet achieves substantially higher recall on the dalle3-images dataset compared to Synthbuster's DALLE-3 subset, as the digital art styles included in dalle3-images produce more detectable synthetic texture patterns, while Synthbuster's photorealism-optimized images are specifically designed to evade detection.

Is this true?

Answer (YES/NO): NO